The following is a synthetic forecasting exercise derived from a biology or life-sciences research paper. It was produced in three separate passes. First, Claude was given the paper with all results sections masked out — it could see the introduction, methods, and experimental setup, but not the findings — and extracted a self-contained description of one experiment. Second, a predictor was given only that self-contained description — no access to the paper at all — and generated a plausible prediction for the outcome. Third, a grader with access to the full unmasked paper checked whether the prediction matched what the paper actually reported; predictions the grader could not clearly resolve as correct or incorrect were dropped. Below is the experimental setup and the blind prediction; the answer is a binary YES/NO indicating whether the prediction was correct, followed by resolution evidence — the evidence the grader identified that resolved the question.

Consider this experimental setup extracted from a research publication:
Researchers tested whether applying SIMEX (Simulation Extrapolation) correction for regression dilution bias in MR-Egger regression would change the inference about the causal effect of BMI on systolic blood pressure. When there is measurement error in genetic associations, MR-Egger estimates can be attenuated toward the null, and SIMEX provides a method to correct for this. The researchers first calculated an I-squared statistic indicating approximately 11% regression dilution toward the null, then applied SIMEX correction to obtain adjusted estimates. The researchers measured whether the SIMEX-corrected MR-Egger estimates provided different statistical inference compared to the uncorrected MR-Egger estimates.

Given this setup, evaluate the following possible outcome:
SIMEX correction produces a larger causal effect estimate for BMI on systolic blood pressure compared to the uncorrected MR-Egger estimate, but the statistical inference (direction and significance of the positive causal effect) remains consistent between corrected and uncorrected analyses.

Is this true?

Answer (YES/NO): YES